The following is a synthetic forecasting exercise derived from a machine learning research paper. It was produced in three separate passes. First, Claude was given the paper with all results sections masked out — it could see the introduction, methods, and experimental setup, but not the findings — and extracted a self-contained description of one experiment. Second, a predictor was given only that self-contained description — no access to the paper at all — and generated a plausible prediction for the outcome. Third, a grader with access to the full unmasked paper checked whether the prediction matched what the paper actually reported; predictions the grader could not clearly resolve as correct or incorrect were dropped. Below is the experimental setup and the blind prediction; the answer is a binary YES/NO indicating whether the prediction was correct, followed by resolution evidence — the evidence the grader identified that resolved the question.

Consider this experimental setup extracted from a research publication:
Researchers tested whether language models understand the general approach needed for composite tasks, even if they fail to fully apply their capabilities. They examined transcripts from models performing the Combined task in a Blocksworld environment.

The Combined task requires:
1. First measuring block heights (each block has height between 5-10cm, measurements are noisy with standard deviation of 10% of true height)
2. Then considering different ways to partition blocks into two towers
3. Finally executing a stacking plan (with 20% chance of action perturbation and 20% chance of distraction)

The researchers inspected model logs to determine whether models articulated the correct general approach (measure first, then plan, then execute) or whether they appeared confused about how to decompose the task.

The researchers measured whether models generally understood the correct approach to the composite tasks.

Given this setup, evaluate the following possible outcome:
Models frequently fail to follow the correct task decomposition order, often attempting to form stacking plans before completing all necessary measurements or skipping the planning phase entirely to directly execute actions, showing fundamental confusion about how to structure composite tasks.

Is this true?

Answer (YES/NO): NO